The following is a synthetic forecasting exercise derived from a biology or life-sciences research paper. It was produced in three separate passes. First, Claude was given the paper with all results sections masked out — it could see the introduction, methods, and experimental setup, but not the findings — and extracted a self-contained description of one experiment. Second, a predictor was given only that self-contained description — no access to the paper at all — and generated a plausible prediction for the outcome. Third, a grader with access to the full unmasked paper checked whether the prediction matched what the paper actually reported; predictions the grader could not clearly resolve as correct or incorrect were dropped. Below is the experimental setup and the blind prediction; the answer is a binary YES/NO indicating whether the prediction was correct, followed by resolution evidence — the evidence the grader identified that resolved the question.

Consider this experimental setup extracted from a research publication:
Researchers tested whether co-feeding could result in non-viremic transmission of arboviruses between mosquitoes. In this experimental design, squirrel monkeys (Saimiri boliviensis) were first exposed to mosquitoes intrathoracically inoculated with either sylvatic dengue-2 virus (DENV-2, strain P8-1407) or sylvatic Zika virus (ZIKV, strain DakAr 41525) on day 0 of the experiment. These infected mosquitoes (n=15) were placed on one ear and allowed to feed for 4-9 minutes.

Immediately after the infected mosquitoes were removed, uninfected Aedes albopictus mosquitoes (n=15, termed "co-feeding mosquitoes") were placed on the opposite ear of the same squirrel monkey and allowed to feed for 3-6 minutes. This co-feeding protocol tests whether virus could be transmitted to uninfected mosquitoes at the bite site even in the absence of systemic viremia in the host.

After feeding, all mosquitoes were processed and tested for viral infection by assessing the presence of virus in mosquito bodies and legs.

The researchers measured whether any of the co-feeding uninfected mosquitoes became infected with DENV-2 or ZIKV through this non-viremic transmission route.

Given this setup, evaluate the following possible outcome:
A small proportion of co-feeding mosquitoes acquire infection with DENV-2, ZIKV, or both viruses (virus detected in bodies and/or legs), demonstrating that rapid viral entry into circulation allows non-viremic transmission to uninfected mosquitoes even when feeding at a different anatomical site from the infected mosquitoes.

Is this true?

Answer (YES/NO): NO